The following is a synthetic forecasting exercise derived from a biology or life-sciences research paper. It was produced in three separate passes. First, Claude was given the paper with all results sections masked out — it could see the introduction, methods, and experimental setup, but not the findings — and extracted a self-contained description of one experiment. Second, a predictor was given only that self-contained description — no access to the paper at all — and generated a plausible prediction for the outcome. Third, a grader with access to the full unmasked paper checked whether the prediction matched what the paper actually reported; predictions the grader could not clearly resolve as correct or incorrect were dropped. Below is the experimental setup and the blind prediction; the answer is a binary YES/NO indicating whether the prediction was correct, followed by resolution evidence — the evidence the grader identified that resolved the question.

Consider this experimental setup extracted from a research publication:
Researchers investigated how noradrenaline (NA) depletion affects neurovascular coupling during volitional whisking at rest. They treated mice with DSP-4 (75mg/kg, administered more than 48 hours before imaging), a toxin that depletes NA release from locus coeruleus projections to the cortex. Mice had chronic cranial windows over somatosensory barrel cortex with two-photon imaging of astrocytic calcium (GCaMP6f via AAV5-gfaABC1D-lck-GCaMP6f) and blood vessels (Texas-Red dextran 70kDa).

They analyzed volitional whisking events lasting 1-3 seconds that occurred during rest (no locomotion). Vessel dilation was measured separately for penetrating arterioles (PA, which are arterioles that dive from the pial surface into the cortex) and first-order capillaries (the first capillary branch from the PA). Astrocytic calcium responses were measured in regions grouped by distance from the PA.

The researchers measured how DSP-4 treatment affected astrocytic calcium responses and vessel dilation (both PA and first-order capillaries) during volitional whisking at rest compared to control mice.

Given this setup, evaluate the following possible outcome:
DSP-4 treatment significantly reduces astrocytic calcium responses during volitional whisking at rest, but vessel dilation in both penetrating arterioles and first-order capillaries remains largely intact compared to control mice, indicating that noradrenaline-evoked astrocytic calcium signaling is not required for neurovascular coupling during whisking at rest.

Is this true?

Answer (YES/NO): NO